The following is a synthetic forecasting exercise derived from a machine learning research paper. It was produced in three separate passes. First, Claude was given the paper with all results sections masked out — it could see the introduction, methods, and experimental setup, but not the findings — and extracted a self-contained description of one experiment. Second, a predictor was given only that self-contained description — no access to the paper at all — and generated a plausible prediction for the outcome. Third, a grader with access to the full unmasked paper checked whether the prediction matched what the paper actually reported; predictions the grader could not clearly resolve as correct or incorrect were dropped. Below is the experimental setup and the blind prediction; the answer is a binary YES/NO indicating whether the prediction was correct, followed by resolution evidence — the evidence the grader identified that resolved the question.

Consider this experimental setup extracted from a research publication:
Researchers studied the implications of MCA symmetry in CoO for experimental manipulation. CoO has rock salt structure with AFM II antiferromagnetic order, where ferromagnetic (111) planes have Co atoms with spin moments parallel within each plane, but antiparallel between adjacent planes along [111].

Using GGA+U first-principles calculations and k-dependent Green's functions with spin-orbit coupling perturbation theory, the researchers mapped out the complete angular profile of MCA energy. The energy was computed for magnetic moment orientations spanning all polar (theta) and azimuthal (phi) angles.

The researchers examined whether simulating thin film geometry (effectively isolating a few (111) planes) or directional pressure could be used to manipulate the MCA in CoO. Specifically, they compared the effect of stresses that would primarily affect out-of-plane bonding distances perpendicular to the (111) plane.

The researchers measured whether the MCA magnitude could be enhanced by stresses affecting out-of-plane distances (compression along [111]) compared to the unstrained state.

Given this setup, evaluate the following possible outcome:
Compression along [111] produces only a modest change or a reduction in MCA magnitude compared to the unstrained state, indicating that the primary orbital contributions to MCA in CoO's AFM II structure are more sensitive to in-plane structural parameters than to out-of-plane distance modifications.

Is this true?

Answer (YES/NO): YES